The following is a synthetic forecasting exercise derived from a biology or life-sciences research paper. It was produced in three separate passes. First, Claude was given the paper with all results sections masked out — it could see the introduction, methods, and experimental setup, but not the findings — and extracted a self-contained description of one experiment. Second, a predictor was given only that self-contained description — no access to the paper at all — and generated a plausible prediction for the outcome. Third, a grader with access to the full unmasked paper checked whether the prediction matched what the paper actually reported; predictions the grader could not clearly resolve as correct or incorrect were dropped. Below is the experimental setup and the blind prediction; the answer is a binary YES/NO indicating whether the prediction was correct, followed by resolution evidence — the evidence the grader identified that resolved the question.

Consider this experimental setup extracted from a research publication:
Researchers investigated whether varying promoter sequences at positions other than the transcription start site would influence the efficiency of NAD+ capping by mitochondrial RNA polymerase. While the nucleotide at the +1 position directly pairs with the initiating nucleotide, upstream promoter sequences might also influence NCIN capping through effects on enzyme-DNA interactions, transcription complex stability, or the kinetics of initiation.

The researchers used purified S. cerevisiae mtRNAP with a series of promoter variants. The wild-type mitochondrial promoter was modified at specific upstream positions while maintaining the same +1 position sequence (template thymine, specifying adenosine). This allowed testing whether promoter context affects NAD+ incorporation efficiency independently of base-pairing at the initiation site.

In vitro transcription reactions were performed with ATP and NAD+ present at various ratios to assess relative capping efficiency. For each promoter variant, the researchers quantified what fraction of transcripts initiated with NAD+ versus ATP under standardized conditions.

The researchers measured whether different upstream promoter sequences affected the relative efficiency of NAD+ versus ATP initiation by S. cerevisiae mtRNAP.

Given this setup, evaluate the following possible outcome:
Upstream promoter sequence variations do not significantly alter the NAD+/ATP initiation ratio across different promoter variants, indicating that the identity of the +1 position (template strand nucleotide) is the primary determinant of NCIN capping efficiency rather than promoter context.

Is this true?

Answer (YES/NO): NO